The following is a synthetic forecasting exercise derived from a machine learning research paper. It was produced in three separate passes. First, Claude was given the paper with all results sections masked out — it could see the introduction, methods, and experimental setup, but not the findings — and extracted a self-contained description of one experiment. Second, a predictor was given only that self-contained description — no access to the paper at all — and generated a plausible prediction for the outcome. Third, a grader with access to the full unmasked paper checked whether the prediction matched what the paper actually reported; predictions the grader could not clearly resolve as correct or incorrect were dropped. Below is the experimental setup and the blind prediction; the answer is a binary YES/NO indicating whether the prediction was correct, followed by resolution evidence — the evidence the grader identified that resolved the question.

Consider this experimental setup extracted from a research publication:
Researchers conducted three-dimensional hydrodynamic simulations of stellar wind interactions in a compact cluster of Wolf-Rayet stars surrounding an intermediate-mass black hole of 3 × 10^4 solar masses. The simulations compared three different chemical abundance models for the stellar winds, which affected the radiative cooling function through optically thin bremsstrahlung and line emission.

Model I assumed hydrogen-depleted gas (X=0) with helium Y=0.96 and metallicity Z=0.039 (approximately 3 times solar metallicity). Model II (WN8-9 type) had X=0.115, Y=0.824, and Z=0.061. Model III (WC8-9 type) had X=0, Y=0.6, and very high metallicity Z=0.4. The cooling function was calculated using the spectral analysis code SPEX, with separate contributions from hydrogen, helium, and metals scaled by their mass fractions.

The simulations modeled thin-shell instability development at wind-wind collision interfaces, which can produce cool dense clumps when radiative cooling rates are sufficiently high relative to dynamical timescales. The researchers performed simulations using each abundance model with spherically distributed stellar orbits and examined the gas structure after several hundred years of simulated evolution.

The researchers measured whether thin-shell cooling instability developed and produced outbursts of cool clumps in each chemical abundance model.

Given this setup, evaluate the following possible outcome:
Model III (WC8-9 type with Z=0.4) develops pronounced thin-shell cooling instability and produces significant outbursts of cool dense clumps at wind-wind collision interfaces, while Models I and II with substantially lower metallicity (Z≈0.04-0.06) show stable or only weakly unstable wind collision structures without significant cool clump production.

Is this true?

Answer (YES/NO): YES